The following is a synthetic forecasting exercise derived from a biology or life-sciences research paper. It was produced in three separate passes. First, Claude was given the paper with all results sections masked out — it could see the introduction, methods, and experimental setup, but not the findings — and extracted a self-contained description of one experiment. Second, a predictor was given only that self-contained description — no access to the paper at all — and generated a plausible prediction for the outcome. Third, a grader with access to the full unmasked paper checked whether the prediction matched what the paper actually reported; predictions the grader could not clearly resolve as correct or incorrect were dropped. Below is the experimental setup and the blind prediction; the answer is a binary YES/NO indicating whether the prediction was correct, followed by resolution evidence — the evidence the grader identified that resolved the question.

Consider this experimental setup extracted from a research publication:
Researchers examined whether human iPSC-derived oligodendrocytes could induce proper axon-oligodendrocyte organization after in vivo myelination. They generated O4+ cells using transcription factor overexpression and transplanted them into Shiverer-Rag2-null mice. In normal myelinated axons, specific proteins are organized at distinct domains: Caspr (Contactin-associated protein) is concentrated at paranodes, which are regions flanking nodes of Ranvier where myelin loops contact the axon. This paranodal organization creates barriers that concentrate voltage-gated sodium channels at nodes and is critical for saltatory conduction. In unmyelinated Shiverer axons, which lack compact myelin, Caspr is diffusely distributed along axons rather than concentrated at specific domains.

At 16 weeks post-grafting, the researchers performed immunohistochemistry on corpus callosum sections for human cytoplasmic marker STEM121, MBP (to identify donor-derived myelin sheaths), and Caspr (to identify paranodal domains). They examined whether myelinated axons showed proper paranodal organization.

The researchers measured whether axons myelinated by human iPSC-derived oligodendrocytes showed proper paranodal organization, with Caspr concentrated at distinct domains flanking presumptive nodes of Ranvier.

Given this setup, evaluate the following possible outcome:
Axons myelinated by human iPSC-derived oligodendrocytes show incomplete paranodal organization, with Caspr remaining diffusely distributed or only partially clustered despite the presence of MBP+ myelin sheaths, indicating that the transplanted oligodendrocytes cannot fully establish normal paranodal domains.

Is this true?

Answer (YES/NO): NO